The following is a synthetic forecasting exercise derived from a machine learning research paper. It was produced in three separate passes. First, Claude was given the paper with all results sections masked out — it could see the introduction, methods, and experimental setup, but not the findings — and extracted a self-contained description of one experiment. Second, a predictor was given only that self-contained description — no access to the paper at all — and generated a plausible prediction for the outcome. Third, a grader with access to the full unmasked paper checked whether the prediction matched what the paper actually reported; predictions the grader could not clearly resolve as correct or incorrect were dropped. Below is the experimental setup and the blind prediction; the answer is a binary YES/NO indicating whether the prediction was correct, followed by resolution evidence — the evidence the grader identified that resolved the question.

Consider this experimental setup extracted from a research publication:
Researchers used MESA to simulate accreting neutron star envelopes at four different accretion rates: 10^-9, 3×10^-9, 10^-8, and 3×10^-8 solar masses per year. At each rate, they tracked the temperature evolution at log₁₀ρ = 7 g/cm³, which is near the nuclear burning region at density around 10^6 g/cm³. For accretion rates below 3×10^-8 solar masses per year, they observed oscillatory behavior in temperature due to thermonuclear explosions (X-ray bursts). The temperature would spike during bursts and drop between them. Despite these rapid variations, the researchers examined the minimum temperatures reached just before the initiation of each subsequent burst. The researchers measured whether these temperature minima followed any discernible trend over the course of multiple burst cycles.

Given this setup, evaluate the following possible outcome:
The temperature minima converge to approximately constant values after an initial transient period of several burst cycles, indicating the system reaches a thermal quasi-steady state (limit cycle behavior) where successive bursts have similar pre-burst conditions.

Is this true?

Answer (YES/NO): NO